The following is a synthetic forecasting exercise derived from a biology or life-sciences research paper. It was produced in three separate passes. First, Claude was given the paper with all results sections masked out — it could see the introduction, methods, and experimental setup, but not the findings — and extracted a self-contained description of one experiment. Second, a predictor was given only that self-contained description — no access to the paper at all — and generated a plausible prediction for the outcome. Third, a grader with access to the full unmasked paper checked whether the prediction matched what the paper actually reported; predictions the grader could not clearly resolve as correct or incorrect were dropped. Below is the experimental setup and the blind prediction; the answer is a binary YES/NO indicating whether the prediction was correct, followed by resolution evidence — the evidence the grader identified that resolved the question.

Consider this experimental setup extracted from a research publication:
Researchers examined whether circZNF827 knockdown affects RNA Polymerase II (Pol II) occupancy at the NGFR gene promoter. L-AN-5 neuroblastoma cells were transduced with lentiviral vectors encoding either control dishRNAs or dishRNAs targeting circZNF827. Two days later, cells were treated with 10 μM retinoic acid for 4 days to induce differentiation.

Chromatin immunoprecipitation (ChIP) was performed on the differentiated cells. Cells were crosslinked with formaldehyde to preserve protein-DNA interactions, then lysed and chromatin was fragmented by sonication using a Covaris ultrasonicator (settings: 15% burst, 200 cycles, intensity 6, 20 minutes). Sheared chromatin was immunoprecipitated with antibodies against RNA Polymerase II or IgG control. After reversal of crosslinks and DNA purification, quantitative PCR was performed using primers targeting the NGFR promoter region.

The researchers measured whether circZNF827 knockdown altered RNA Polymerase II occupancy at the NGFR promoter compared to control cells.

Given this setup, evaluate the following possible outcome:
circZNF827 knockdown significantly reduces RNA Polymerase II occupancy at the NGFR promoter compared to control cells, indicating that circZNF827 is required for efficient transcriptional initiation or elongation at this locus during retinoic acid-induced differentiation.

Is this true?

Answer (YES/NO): NO